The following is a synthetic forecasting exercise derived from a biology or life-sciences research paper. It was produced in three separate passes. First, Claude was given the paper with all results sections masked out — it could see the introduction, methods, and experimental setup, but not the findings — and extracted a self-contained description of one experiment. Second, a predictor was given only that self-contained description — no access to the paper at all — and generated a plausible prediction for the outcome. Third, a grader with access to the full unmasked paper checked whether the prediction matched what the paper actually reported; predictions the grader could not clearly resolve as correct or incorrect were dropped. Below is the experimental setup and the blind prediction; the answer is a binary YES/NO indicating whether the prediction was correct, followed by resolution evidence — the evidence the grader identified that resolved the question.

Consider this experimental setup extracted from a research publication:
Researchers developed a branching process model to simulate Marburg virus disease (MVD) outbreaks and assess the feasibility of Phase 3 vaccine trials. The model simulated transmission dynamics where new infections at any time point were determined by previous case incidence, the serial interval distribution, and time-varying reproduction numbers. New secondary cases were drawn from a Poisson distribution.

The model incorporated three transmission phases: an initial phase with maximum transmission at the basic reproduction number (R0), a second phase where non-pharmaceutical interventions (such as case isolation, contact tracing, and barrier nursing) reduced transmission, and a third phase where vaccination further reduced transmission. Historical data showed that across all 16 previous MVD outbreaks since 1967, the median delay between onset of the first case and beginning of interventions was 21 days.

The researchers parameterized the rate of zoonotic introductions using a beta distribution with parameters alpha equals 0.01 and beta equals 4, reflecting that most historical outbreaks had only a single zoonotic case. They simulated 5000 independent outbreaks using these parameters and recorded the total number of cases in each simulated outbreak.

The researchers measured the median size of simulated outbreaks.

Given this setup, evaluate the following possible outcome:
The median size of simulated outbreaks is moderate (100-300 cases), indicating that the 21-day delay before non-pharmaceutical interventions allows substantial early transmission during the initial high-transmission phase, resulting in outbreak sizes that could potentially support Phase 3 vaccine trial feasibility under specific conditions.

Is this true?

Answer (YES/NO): NO